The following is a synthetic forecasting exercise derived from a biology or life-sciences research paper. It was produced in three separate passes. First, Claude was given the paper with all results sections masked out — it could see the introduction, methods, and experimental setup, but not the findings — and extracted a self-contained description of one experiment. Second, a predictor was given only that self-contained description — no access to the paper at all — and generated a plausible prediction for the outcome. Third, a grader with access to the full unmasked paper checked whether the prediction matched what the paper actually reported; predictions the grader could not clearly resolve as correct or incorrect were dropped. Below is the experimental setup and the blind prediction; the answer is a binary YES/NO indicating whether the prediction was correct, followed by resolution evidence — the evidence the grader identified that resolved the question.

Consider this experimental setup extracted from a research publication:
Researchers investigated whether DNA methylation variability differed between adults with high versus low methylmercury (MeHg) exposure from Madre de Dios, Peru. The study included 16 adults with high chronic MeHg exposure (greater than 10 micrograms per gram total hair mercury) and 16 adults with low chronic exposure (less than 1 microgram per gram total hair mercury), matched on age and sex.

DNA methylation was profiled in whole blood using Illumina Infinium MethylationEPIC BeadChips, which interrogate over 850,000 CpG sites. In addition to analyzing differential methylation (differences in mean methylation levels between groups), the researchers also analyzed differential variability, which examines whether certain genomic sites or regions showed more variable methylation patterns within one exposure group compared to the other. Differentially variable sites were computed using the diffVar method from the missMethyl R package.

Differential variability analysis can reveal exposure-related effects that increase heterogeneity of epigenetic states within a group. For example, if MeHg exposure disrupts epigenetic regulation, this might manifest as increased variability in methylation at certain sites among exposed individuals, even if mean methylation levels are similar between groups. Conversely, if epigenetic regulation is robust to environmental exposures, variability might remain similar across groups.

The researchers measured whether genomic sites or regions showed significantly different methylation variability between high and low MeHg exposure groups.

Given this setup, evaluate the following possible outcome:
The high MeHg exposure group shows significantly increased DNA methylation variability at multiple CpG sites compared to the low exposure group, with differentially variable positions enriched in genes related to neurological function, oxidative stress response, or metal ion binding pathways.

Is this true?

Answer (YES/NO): NO